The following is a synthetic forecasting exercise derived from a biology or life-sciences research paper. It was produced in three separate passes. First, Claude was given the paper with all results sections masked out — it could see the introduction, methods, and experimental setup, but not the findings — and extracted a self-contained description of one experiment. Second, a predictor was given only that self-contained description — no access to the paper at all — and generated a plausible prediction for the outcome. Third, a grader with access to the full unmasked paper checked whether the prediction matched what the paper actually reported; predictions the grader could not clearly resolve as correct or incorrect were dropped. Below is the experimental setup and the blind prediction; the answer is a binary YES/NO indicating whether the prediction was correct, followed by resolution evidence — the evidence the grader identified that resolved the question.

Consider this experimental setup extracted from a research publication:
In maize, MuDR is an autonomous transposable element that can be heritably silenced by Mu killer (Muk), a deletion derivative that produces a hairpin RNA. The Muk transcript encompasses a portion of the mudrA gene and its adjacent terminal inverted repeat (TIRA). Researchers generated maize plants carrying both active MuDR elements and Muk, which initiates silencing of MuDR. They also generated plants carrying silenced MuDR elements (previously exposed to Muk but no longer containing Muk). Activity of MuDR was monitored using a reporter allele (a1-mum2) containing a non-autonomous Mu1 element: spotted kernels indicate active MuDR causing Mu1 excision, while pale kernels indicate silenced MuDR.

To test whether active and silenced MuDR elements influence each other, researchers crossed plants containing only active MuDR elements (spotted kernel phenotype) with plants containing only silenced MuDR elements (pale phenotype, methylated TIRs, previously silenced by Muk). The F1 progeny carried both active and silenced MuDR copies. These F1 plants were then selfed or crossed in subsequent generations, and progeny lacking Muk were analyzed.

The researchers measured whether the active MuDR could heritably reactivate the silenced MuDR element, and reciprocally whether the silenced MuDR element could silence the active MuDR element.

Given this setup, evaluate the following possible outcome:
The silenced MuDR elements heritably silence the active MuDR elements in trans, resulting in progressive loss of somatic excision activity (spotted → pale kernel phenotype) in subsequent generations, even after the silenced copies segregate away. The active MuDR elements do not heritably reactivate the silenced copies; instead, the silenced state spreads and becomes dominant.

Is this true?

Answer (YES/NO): NO